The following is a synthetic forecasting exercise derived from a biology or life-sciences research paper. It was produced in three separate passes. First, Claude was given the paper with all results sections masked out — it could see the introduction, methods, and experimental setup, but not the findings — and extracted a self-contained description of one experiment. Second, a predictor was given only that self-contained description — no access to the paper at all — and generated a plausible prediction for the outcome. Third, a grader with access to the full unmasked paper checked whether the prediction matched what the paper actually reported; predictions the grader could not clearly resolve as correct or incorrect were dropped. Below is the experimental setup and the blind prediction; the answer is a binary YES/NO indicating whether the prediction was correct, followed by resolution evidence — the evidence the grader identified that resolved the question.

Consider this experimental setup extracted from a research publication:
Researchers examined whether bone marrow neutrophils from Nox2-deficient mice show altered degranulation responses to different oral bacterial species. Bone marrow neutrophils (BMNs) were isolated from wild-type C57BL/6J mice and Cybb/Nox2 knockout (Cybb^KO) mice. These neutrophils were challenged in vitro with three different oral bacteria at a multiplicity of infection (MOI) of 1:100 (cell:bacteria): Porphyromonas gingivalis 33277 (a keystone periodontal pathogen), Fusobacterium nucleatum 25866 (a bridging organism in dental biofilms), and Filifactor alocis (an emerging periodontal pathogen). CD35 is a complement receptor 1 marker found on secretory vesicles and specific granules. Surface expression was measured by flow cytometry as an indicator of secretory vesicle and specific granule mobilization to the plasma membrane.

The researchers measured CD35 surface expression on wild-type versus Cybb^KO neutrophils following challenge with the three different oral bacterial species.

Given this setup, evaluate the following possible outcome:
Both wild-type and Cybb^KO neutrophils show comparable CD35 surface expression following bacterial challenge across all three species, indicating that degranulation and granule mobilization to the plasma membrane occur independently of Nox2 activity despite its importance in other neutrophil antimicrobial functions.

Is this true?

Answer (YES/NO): NO